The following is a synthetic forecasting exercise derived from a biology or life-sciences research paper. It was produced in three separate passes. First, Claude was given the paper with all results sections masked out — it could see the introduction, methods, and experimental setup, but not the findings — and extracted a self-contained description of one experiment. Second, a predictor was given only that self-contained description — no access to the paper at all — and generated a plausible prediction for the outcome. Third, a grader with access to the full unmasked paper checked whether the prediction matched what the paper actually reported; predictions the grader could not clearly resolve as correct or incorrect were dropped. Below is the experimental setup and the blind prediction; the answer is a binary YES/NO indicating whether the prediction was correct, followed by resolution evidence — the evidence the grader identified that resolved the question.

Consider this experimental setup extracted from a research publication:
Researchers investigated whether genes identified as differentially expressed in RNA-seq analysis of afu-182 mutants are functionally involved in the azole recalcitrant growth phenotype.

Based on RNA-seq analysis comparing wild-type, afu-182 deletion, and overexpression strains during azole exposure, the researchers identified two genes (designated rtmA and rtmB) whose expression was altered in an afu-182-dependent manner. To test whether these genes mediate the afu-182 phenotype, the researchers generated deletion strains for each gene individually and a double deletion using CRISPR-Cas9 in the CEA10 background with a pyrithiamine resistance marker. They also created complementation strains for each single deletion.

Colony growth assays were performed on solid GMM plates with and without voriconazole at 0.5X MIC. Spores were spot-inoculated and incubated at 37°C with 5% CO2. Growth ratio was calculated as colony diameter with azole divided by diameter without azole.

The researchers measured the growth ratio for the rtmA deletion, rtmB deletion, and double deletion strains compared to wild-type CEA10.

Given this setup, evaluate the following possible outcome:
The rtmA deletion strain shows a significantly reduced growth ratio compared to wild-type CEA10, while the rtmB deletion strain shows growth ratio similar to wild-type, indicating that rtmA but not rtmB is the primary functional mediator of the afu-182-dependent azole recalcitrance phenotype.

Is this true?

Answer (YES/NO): NO